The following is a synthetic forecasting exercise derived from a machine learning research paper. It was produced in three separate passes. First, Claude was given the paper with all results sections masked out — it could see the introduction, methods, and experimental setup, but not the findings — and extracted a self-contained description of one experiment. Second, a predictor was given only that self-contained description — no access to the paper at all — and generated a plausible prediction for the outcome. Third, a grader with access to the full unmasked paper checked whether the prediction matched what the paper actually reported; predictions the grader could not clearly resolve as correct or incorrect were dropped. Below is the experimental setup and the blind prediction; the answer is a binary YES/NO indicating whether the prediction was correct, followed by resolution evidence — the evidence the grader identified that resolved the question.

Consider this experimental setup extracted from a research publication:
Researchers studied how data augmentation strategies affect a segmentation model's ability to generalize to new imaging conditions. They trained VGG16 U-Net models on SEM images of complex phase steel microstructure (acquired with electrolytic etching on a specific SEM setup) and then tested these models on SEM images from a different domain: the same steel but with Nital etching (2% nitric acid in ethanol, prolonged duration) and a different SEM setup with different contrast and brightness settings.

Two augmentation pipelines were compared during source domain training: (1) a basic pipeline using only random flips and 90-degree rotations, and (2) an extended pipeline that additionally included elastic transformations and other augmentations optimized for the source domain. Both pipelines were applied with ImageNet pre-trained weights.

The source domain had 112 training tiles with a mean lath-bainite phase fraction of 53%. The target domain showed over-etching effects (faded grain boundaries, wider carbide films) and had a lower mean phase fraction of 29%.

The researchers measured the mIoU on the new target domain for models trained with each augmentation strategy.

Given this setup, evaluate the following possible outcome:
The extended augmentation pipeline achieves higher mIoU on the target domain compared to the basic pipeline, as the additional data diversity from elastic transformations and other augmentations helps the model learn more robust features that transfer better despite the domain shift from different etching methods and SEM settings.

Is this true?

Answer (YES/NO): NO